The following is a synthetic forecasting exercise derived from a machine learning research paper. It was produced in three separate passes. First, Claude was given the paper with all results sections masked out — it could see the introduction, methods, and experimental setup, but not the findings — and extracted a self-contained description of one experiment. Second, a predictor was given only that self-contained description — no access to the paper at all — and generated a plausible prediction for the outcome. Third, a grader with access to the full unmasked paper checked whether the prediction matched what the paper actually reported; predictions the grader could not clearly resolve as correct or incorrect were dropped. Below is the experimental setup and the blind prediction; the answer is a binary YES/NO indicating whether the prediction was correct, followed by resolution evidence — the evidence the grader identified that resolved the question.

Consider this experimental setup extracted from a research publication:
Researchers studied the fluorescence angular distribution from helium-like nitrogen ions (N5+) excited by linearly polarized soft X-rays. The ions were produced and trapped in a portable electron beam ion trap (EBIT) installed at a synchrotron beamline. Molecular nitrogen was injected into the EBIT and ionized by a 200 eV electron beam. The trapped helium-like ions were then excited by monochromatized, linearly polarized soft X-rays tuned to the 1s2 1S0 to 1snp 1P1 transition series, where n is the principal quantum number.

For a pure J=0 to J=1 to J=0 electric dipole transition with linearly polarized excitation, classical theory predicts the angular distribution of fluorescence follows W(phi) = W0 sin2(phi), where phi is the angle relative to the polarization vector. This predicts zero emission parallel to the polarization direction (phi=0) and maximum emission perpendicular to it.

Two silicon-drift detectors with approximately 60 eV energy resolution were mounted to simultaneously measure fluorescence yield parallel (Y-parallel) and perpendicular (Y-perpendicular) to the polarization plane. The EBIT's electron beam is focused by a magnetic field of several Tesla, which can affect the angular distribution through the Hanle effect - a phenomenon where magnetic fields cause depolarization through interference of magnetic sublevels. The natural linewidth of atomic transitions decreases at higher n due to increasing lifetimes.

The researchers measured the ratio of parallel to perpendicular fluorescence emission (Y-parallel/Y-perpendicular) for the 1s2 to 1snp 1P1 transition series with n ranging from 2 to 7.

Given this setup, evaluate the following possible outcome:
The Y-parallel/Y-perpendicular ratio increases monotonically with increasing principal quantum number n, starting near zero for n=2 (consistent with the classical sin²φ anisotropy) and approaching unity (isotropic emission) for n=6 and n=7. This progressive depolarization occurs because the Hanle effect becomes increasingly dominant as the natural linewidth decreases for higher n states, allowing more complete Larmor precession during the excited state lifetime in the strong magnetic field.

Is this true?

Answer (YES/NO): YES